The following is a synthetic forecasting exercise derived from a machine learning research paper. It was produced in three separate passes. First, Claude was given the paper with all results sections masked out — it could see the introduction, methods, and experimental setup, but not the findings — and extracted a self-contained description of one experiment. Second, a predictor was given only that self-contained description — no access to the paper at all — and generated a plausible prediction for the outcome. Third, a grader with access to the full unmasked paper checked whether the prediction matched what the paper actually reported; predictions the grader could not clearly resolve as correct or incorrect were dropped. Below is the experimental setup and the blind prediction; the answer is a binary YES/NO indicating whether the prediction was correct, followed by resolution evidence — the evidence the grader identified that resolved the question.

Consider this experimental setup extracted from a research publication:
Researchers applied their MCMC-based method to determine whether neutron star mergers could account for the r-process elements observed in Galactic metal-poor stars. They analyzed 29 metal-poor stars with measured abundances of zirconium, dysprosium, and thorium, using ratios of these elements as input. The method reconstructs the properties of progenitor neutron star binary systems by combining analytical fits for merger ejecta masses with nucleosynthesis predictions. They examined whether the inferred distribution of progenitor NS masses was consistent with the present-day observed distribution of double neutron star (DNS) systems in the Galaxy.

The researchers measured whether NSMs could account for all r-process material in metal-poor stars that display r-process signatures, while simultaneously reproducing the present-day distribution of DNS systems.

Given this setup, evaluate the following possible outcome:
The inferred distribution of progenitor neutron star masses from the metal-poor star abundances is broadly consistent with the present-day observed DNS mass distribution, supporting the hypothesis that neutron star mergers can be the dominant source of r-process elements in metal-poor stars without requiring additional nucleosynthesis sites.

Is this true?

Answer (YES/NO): YES